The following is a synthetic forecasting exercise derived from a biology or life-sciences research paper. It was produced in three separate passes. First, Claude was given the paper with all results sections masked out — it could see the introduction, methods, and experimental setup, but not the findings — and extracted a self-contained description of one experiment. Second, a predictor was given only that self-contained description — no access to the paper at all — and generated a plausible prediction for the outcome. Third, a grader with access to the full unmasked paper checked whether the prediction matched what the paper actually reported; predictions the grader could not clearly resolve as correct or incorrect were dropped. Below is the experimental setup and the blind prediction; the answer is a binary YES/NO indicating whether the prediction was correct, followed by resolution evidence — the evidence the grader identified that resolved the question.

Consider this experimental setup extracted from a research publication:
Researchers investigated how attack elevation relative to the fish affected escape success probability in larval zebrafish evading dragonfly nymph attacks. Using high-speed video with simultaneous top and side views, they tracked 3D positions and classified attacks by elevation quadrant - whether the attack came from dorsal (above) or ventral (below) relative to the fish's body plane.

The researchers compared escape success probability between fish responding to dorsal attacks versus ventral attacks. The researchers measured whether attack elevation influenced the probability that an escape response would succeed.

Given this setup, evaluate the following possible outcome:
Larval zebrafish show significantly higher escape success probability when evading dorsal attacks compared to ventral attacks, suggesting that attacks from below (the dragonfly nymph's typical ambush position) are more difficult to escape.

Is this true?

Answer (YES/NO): NO